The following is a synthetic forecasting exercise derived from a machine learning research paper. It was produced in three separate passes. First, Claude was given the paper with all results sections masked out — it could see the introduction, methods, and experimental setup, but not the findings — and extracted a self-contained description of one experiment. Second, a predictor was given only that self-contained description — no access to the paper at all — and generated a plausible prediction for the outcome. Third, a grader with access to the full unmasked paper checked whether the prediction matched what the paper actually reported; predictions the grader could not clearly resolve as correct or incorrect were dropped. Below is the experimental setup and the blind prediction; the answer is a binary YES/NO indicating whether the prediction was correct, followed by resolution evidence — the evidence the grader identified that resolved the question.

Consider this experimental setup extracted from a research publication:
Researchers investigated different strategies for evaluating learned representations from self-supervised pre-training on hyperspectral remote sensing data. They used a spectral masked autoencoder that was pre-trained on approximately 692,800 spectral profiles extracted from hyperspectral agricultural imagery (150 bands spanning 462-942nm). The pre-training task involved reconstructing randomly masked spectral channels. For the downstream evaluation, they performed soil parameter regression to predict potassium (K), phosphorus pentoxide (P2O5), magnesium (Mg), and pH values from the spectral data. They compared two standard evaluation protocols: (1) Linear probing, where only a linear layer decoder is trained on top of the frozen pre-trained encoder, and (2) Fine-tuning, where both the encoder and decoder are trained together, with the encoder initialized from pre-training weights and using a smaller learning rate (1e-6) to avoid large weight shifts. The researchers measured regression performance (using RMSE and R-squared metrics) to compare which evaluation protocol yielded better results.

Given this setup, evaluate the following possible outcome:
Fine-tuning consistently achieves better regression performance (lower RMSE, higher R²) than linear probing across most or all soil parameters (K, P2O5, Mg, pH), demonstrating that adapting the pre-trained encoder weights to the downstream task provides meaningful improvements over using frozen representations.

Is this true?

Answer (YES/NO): NO